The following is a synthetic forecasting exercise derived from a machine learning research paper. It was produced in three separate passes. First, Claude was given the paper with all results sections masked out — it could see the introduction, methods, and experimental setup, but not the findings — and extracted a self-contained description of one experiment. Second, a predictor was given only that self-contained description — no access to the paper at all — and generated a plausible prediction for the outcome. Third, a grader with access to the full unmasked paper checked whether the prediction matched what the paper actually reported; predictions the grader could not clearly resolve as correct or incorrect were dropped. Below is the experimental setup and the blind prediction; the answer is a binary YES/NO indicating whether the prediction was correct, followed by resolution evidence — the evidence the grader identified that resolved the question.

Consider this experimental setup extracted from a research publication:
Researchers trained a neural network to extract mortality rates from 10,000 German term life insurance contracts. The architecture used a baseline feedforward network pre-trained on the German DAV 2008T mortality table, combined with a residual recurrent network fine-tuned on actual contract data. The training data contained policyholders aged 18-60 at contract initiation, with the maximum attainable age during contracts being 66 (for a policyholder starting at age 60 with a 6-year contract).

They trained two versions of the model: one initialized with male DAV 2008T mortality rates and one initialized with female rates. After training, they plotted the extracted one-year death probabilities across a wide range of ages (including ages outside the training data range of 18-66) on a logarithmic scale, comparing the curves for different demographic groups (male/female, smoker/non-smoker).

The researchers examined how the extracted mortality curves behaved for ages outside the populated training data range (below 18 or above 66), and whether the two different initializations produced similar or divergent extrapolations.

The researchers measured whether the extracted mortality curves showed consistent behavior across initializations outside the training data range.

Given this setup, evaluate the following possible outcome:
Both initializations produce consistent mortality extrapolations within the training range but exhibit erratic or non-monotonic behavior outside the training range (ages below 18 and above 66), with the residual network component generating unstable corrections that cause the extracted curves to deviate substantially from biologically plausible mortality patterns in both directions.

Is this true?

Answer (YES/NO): NO